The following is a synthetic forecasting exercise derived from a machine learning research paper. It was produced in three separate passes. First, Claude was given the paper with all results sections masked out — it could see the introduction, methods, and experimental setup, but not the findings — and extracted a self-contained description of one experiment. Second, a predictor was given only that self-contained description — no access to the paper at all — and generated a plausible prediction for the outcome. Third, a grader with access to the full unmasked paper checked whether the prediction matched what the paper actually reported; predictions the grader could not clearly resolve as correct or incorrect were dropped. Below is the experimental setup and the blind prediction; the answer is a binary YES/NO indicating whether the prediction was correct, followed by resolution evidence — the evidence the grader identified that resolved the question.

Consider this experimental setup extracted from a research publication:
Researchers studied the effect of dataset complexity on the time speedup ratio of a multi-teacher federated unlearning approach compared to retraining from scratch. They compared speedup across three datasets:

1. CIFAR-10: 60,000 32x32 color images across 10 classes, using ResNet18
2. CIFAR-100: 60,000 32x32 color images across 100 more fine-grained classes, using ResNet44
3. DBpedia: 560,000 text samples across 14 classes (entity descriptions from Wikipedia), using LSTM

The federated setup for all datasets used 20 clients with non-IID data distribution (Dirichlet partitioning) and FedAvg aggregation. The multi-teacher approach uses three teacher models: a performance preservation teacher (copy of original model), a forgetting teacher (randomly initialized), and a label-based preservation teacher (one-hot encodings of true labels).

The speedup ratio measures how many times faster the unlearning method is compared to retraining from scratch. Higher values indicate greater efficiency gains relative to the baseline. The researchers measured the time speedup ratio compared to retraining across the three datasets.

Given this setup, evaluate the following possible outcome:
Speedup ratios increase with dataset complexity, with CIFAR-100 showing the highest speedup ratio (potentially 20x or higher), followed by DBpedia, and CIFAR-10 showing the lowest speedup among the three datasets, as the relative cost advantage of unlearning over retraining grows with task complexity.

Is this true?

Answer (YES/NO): NO